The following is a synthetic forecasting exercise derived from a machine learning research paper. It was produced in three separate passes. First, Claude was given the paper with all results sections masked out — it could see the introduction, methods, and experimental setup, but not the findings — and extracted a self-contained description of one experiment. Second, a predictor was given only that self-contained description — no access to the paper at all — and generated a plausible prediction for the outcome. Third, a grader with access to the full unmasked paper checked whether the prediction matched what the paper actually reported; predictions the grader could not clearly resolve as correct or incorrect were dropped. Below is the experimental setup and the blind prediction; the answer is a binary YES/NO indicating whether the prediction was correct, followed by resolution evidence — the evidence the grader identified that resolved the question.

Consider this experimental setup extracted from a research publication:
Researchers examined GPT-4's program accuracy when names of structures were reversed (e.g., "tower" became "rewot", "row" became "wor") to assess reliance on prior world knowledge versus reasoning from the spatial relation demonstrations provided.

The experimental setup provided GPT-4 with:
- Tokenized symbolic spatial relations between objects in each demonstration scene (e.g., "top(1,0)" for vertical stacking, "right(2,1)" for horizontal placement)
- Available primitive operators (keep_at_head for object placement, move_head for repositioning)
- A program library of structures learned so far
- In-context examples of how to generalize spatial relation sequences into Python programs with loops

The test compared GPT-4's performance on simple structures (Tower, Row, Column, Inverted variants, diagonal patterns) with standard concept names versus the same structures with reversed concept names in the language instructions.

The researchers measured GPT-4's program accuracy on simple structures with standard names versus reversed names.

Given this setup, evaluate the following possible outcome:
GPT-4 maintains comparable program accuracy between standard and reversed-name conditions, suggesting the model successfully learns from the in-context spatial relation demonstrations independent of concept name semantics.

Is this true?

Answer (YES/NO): NO